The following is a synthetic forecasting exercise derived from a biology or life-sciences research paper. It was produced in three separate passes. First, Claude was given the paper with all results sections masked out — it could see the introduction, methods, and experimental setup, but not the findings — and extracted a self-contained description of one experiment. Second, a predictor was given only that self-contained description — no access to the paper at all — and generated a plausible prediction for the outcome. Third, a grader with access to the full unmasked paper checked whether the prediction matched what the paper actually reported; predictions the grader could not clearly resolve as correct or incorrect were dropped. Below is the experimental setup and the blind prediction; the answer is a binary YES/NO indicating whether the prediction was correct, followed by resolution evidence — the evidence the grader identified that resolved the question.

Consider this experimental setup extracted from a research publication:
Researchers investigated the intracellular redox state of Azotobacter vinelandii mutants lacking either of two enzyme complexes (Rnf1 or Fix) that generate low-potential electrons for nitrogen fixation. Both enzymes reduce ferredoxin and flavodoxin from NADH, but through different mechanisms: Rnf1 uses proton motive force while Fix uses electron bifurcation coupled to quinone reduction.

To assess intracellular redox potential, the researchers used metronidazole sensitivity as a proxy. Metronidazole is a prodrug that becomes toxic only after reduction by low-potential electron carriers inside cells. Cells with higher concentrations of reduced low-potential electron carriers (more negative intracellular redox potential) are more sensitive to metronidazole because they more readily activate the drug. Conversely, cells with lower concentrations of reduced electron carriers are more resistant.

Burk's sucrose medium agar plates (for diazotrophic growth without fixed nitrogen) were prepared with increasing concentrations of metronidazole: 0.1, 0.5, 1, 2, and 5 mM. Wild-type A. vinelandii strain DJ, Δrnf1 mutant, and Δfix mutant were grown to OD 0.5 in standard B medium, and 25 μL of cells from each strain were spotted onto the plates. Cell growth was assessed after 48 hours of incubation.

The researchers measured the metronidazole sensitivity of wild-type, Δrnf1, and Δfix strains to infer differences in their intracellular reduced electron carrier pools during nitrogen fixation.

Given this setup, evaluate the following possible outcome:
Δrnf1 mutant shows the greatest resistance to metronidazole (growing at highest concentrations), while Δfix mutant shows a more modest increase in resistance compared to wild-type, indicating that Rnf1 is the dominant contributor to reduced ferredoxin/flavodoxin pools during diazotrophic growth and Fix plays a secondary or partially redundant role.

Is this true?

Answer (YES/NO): NO